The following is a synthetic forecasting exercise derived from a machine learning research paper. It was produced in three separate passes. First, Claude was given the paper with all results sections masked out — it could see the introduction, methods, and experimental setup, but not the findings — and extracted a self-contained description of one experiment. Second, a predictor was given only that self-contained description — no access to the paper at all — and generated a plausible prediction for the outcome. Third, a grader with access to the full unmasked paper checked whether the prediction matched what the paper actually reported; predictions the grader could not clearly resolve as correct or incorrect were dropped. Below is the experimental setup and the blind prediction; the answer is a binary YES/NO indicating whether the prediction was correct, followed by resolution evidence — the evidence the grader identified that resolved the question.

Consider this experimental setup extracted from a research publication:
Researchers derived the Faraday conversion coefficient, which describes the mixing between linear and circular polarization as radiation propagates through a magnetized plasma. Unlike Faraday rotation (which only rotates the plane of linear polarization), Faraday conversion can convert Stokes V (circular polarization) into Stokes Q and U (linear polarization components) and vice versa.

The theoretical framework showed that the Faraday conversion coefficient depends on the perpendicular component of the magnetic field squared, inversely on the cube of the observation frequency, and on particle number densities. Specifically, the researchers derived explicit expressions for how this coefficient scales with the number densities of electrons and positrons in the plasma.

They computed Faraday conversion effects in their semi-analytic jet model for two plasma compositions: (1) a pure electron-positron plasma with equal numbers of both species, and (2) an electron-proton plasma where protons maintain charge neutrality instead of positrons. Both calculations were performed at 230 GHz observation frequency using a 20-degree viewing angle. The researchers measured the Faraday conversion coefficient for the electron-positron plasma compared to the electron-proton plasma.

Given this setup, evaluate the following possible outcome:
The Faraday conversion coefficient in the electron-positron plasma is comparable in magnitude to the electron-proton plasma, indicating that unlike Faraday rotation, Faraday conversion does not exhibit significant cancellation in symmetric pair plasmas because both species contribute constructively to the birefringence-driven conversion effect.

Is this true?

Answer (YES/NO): YES